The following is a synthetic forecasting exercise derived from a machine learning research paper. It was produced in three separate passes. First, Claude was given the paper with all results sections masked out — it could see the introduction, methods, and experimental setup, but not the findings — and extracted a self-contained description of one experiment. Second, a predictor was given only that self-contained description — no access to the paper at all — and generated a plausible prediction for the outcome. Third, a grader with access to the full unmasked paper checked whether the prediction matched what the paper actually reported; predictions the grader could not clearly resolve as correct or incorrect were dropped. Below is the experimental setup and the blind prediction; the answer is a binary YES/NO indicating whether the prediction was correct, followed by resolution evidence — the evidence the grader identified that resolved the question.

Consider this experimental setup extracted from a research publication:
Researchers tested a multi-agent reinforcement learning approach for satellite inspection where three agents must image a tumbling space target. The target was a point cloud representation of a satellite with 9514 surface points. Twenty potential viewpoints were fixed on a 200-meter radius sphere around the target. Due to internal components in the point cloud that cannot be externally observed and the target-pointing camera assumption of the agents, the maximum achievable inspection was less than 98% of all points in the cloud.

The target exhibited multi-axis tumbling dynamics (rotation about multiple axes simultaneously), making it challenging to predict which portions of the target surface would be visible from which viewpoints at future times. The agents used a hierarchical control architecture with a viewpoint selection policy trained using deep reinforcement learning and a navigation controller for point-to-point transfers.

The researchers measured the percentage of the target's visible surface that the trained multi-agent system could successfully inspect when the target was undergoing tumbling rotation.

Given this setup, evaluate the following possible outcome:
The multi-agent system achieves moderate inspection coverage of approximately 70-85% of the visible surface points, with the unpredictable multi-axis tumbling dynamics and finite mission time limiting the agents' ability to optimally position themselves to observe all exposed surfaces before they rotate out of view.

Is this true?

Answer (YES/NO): NO